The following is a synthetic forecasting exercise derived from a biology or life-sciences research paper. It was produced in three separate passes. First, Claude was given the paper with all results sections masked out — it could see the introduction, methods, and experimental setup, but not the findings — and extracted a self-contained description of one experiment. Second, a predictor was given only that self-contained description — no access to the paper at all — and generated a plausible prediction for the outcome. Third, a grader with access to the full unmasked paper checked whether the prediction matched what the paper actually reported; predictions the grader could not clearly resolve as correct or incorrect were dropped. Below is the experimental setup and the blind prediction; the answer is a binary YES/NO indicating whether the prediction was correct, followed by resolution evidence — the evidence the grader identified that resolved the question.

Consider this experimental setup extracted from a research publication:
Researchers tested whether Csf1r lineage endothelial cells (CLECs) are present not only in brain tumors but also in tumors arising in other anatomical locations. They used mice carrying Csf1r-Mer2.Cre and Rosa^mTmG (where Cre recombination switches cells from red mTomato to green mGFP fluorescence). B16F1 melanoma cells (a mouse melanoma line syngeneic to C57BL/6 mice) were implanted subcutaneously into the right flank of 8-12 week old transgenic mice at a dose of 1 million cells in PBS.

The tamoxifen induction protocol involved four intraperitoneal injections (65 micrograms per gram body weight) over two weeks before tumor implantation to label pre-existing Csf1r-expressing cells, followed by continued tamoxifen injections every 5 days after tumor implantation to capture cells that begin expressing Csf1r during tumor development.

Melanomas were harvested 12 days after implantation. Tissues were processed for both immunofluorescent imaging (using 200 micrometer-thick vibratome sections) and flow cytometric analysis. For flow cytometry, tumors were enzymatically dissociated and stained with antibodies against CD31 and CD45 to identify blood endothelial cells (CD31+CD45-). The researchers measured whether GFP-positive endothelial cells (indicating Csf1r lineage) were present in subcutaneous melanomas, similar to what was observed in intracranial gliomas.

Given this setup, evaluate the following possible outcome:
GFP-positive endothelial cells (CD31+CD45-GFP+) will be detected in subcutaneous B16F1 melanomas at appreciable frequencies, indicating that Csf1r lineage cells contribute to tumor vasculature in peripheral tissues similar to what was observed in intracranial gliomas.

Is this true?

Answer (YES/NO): YES